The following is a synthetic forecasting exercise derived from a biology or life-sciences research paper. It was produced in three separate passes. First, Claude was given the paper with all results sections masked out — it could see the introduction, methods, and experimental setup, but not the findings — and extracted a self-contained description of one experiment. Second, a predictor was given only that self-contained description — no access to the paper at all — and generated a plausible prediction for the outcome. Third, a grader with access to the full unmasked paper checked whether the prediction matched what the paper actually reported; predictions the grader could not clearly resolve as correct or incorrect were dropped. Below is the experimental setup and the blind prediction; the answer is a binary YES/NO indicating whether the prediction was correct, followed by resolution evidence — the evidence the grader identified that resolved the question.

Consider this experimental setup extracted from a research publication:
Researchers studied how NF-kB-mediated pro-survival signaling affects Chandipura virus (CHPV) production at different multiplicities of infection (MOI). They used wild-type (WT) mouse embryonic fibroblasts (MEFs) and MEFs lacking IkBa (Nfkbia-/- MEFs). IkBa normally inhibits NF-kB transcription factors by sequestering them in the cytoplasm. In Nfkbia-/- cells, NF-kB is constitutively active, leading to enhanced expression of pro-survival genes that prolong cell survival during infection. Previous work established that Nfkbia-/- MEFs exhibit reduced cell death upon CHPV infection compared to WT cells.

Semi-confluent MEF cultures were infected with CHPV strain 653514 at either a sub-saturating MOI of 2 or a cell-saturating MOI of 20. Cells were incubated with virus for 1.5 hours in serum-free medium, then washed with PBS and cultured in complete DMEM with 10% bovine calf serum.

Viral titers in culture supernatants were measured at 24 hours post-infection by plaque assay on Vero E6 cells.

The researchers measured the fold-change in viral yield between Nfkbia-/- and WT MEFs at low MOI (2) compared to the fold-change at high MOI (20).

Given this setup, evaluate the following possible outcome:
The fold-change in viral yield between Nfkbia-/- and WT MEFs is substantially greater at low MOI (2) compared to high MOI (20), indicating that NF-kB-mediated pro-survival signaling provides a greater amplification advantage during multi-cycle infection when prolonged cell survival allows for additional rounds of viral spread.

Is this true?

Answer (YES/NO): NO